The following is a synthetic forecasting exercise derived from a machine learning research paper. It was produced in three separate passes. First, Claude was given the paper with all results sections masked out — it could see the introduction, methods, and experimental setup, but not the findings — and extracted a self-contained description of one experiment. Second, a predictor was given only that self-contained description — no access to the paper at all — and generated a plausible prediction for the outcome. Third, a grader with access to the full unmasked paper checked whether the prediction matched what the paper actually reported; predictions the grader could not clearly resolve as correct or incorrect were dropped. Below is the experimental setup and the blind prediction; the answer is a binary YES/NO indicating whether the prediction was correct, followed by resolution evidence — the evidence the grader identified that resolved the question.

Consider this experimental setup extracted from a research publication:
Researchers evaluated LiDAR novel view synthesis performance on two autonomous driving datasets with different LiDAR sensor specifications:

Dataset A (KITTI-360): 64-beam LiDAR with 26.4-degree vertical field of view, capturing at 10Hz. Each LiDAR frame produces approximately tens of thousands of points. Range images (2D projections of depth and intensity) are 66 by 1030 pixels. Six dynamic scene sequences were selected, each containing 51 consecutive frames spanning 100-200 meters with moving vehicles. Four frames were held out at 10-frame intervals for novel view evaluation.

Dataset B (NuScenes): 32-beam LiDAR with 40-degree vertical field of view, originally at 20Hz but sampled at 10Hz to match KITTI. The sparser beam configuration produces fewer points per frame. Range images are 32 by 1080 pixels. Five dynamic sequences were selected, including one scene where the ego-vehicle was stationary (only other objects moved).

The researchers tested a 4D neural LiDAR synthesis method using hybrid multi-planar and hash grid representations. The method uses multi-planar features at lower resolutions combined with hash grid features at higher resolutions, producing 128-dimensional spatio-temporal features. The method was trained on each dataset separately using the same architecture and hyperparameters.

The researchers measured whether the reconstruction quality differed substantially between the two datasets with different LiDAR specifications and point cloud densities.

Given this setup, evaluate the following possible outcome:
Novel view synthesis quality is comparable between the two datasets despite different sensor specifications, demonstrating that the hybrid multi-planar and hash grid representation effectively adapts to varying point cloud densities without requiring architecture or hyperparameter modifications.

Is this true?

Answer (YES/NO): YES